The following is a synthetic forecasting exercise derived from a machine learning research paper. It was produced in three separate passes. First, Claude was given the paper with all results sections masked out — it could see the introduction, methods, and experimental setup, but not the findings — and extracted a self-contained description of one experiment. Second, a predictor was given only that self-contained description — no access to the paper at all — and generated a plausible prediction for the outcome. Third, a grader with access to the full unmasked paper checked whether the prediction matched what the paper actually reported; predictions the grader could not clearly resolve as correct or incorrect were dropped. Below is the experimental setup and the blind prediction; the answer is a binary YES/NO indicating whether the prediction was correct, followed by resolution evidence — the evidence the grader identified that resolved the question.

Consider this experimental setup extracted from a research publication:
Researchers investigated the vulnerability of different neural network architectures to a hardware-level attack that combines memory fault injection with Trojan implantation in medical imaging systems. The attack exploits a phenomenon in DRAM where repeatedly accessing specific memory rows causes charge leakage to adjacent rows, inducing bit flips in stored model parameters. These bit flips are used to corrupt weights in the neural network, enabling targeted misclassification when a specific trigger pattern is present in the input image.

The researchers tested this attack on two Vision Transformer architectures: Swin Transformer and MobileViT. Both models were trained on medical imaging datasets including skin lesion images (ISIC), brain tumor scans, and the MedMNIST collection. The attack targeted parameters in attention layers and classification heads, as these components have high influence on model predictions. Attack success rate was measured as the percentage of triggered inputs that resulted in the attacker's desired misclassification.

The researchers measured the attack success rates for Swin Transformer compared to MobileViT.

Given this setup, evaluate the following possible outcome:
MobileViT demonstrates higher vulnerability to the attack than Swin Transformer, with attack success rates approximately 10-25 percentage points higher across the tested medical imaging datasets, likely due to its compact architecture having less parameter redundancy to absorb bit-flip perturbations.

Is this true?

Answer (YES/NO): NO